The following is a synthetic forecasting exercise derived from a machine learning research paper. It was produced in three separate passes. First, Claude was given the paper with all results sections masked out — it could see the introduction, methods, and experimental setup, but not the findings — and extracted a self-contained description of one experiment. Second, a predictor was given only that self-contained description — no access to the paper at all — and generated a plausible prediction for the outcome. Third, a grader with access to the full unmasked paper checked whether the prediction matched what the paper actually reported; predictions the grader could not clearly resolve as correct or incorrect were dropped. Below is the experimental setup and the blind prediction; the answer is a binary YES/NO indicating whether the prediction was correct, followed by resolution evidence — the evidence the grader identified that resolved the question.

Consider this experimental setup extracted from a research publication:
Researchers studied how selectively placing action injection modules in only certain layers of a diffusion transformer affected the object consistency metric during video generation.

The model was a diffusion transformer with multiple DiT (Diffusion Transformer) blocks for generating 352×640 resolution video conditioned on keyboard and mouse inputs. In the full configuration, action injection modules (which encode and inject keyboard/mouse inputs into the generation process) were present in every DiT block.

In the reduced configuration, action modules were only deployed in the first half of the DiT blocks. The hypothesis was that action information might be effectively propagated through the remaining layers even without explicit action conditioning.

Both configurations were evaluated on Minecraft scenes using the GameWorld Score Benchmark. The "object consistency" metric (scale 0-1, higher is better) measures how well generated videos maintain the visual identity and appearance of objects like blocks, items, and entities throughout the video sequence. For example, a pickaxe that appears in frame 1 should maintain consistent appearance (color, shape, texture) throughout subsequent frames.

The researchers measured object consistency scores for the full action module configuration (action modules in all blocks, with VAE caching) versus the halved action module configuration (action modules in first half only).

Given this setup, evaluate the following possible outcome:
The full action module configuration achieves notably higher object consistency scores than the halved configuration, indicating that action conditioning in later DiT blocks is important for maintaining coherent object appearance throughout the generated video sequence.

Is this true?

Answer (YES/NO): YES